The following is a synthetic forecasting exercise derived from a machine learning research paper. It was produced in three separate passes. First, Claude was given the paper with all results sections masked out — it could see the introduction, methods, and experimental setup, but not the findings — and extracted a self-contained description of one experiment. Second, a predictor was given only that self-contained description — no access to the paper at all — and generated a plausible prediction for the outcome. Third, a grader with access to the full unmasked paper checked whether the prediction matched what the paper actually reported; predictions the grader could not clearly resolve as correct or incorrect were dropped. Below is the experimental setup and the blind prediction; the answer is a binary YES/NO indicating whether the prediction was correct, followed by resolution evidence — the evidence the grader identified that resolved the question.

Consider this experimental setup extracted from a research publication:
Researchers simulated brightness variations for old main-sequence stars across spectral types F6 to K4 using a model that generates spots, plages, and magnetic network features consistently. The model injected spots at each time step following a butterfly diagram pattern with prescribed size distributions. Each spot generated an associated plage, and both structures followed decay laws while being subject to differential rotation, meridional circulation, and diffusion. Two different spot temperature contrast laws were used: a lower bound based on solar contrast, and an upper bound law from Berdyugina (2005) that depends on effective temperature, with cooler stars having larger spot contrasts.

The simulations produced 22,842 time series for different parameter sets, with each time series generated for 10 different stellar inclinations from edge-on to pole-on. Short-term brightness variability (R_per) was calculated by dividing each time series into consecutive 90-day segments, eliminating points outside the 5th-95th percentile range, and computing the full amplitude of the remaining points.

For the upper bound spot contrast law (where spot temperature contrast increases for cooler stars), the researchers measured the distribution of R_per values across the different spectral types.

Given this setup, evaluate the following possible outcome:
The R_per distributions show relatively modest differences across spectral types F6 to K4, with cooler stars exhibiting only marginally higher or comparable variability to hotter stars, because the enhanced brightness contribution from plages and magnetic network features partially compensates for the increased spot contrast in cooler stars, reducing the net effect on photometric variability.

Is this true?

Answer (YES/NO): NO